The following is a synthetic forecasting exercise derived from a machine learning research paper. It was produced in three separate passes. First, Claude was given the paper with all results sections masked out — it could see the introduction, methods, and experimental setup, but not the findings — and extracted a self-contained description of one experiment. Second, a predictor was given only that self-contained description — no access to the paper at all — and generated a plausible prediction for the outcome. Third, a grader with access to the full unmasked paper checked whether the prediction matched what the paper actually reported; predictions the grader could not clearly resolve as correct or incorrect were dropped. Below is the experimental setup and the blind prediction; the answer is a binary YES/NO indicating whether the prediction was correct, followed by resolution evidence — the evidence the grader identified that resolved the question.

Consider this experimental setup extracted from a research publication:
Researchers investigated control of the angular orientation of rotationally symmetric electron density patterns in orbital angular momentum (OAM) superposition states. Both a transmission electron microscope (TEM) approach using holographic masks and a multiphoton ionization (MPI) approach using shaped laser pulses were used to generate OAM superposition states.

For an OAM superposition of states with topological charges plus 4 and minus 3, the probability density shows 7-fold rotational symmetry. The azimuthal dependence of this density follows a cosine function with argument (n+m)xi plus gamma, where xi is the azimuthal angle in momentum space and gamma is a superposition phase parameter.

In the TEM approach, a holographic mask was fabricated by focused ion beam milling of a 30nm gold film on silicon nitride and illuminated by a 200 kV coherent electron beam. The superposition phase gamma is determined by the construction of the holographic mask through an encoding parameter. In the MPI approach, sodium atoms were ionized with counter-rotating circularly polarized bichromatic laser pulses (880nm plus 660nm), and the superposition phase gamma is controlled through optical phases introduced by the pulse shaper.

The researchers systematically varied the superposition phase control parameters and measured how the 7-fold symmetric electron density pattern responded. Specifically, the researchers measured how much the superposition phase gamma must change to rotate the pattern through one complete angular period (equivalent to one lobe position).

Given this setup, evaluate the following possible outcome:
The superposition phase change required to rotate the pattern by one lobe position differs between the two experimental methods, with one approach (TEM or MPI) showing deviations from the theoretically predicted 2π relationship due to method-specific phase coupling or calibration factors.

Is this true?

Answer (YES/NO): NO